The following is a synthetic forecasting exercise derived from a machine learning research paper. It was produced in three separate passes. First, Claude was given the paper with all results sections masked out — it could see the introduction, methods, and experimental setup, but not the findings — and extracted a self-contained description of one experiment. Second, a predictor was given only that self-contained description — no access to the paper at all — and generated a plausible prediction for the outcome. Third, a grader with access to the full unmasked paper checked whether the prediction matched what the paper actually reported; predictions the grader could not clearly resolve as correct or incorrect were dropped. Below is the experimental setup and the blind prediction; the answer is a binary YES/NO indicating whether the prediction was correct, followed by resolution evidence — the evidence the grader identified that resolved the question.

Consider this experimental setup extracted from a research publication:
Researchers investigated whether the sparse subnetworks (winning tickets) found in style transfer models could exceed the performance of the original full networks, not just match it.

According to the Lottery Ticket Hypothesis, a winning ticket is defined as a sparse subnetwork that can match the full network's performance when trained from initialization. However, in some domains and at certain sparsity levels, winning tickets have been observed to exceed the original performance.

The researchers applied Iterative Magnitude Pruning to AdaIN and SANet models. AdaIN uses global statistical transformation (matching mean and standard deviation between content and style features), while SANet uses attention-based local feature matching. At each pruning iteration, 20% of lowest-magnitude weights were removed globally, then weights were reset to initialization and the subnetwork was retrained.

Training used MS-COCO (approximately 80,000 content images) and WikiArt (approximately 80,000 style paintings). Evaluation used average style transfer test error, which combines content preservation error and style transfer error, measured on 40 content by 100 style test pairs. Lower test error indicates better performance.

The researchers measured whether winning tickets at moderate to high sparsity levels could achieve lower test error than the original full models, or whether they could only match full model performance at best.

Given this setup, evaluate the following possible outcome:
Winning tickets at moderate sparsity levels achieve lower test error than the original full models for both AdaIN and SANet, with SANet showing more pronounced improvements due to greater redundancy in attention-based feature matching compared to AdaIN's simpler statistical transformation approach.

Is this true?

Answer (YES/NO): NO